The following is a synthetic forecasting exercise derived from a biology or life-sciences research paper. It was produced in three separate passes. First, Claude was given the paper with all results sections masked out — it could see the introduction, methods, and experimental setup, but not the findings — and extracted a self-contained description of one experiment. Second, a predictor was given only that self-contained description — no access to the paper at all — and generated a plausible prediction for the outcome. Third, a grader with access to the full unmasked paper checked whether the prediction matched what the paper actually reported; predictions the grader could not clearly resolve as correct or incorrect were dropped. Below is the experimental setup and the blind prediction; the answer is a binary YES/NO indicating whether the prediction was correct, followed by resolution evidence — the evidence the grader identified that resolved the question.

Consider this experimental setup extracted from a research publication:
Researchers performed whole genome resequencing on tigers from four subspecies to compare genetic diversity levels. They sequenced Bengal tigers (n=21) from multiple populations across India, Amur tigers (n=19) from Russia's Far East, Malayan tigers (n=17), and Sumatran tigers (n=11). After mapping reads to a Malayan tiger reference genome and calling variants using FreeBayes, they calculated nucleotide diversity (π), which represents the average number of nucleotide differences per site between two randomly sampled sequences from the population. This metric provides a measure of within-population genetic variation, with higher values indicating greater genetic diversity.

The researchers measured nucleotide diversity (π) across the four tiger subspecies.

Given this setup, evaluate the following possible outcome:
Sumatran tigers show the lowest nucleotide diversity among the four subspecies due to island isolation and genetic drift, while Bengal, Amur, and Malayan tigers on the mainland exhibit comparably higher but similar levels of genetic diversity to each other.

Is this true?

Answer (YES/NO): NO